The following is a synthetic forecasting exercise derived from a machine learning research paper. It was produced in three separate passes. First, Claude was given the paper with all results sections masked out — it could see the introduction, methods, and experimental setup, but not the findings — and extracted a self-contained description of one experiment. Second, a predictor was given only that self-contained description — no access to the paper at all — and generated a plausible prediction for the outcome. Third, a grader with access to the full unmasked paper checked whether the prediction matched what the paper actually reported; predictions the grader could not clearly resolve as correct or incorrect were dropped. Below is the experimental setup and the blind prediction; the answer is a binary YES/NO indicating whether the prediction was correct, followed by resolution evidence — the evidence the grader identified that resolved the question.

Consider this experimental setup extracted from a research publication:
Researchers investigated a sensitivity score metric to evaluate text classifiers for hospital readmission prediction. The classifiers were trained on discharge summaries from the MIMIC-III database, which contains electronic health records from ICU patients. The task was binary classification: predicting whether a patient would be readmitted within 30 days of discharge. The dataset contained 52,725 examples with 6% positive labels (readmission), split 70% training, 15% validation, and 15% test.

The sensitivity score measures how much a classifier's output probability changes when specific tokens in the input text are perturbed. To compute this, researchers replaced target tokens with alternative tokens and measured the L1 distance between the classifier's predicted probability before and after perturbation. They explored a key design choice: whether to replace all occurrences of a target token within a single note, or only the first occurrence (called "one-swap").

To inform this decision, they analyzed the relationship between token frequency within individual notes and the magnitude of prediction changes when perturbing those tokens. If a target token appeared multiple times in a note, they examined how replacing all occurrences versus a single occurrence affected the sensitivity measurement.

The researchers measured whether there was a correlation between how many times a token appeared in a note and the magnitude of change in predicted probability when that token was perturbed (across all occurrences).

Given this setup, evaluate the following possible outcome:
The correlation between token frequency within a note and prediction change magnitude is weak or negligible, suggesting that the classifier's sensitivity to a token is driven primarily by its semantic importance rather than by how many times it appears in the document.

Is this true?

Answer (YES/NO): NO